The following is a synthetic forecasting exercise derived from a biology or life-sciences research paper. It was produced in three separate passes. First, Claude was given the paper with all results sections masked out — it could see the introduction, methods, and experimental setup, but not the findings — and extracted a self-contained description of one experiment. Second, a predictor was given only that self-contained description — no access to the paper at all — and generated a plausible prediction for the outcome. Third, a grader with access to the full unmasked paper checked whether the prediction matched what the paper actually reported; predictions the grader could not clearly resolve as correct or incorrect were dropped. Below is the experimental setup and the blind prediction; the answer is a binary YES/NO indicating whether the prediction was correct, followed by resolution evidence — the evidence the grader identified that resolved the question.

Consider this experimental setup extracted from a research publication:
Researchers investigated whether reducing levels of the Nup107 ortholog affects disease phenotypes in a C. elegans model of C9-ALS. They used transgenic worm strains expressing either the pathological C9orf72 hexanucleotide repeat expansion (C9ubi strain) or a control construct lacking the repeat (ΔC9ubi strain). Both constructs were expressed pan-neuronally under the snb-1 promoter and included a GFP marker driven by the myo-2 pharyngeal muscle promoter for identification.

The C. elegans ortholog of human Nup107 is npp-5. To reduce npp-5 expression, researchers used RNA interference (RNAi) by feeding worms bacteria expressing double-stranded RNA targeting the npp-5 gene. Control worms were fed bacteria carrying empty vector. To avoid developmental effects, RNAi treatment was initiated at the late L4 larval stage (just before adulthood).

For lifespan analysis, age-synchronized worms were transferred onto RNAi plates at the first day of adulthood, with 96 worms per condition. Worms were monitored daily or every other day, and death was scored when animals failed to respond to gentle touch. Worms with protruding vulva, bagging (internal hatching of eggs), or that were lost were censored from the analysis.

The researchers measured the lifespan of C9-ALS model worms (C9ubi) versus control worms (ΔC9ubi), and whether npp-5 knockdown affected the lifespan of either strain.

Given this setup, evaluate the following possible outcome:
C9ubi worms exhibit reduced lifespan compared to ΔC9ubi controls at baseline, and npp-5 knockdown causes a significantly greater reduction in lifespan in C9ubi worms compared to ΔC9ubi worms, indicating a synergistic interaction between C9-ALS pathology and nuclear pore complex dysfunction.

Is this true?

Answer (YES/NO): NO